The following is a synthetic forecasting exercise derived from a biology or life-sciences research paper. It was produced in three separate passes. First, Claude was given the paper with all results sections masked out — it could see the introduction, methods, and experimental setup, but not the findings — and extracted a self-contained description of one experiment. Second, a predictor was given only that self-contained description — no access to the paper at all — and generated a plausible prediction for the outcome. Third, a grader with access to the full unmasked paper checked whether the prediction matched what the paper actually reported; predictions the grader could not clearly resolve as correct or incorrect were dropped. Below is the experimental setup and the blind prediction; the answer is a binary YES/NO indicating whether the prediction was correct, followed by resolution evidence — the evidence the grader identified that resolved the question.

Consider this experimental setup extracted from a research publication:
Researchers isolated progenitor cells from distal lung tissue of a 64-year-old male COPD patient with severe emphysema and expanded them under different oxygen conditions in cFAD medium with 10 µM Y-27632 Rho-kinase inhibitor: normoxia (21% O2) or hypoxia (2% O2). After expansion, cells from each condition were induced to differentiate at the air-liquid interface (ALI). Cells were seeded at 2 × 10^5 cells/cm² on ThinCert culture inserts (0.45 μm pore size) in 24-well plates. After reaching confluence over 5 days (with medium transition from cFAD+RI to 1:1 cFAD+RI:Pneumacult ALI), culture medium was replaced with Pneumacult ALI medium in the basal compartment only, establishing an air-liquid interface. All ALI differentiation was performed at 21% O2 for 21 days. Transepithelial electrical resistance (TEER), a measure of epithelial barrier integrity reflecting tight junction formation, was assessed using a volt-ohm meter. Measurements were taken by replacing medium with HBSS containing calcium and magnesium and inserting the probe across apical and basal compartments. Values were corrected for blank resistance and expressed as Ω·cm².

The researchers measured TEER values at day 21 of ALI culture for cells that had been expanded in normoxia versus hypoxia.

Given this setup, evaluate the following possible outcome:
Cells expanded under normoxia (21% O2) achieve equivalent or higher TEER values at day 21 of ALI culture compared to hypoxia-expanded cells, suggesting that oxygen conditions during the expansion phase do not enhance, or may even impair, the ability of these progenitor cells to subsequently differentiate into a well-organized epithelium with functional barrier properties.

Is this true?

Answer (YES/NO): YES